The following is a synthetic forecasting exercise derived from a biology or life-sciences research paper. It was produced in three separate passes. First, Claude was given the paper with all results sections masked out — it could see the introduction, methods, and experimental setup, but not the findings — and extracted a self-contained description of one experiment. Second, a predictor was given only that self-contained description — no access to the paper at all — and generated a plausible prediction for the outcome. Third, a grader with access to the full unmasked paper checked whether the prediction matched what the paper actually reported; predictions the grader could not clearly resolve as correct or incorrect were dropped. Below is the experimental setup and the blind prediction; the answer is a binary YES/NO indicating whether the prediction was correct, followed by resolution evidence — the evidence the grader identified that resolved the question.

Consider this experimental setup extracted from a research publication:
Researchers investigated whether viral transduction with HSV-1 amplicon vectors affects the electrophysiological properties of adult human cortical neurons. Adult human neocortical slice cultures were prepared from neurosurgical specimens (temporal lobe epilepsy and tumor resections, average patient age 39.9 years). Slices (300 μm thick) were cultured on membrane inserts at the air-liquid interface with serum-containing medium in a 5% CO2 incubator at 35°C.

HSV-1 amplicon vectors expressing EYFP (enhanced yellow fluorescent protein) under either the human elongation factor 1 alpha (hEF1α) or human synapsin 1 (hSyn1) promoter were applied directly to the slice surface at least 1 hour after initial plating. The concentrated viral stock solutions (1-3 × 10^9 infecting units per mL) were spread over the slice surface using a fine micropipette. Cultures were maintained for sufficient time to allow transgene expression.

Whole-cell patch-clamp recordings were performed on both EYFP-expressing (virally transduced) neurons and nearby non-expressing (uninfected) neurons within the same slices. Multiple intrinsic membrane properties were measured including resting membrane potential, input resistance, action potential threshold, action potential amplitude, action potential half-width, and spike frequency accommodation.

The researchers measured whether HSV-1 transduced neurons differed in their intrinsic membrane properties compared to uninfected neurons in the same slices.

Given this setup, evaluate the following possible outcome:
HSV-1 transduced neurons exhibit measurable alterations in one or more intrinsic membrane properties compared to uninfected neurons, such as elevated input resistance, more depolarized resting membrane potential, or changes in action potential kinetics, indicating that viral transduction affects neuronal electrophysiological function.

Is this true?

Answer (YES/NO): NO